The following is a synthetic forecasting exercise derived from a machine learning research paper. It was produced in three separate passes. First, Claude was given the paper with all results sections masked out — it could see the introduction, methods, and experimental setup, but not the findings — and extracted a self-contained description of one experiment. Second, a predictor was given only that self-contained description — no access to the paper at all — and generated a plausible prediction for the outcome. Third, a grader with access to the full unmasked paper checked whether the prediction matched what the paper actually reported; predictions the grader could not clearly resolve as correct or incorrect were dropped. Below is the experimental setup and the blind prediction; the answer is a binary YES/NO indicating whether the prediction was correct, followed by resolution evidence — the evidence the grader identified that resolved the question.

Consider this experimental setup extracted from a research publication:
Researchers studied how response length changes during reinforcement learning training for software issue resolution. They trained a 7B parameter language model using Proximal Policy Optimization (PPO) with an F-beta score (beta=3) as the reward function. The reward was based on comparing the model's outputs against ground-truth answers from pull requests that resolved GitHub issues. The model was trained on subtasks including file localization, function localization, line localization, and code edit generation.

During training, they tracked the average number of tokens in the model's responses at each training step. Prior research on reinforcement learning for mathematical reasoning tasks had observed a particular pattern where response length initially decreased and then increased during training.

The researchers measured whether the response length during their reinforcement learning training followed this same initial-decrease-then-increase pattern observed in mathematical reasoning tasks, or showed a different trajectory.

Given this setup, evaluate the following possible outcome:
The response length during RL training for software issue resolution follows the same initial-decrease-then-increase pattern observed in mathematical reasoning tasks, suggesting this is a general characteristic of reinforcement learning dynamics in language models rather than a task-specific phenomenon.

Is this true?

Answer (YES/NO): YES